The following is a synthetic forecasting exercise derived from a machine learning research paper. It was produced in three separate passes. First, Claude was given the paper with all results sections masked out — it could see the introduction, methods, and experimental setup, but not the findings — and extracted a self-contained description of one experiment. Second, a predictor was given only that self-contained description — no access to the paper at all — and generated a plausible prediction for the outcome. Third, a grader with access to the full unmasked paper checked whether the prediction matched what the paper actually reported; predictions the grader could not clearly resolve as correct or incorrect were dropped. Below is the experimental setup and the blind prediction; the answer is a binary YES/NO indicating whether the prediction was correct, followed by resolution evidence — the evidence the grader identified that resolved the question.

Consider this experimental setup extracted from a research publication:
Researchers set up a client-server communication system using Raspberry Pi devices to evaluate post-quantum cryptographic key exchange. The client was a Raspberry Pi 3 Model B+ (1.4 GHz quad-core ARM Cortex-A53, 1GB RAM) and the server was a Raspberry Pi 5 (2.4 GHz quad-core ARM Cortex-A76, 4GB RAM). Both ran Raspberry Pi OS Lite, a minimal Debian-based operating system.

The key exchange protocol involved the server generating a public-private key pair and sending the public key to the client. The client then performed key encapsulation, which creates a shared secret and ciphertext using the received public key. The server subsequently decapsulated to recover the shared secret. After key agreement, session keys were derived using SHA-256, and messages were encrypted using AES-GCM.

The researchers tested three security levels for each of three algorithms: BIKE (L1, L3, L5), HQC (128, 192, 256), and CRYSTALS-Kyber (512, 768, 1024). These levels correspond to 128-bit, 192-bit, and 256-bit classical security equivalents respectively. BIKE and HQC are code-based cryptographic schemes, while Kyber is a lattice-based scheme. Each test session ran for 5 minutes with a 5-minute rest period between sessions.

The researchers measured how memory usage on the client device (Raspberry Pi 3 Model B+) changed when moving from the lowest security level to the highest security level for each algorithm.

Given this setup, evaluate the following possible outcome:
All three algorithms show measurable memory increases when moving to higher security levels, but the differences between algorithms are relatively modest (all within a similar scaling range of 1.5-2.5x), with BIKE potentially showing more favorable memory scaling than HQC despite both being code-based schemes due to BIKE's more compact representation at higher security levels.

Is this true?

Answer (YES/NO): NO